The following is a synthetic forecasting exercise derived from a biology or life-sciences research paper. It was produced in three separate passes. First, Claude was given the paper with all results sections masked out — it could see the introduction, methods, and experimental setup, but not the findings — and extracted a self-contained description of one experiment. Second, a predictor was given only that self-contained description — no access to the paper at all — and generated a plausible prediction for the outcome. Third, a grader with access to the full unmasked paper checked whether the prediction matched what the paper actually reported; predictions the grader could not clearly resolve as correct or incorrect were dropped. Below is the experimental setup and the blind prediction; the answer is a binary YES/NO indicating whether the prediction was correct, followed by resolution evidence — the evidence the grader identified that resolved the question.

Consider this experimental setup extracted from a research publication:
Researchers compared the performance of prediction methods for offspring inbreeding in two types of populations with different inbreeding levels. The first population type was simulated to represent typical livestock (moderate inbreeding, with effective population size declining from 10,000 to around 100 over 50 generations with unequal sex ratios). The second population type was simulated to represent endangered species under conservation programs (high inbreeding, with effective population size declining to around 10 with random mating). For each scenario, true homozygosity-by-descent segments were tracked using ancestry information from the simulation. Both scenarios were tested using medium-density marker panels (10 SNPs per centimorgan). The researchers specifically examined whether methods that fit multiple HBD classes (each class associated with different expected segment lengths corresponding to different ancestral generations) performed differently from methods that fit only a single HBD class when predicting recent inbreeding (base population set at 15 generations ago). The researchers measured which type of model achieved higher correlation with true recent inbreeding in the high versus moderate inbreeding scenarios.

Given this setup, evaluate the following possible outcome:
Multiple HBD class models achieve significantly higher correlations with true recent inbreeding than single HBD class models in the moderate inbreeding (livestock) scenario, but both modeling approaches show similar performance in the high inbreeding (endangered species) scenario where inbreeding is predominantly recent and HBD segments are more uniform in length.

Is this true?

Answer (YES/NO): NO